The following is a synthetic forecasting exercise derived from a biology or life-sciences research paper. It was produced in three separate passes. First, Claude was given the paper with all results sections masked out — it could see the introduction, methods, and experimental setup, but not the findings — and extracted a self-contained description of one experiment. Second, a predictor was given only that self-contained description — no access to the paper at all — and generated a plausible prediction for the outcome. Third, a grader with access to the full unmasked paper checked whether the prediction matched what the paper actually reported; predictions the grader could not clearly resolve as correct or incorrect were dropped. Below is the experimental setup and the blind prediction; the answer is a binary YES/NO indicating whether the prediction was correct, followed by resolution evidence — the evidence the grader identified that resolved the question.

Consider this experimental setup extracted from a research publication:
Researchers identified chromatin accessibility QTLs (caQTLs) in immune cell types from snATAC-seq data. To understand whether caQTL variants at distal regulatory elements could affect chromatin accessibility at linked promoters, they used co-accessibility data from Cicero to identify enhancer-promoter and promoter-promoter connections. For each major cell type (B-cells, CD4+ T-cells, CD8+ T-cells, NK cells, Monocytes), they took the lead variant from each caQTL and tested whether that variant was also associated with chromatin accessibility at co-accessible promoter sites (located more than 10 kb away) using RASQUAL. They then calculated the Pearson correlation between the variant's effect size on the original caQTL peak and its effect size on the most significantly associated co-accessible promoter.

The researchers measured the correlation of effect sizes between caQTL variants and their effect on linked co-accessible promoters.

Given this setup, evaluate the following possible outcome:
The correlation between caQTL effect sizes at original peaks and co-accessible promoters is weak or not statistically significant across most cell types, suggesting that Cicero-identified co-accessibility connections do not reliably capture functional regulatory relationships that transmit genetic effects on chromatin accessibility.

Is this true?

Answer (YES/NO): NO